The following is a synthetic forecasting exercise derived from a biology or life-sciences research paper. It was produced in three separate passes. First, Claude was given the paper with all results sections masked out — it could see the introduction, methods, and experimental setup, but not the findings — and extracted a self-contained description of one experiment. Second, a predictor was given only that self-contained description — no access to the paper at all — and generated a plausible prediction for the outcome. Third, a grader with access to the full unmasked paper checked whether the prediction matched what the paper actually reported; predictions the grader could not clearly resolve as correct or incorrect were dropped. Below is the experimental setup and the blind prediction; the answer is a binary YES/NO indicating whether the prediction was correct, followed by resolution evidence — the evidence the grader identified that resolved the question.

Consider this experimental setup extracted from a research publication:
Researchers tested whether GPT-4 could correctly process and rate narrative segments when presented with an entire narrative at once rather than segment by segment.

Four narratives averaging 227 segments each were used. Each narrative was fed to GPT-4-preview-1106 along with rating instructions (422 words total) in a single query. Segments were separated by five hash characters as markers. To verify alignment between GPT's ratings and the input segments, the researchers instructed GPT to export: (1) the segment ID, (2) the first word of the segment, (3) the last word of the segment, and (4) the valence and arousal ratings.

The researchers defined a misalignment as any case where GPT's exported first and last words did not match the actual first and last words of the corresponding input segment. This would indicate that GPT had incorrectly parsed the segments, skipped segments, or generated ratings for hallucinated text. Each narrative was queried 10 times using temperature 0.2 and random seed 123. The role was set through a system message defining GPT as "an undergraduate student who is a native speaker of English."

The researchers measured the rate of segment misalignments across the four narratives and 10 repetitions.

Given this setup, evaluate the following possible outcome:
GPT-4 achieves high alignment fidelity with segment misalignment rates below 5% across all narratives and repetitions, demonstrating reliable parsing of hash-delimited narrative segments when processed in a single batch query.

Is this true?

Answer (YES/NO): NO